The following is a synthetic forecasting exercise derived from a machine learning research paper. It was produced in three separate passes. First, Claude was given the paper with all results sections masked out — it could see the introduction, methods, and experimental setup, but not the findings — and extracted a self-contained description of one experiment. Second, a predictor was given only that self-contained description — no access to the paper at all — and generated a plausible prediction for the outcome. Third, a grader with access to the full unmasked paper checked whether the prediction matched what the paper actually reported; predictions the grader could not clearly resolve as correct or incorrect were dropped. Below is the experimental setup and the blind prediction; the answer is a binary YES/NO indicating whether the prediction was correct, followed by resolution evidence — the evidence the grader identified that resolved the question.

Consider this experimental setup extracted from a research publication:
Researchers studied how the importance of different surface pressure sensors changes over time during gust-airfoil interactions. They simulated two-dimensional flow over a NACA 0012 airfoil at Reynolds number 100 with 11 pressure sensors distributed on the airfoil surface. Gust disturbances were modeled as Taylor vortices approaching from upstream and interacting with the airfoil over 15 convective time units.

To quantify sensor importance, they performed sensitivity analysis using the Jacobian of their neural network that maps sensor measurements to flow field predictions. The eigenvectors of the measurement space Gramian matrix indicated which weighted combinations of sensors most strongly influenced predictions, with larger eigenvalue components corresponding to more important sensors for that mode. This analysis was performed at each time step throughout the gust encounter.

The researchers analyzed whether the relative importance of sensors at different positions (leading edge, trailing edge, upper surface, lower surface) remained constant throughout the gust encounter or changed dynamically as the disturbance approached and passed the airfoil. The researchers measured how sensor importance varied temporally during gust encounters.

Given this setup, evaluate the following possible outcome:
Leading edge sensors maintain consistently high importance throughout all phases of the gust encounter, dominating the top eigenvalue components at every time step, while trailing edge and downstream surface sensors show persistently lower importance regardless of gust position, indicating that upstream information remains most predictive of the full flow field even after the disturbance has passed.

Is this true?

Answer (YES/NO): NO